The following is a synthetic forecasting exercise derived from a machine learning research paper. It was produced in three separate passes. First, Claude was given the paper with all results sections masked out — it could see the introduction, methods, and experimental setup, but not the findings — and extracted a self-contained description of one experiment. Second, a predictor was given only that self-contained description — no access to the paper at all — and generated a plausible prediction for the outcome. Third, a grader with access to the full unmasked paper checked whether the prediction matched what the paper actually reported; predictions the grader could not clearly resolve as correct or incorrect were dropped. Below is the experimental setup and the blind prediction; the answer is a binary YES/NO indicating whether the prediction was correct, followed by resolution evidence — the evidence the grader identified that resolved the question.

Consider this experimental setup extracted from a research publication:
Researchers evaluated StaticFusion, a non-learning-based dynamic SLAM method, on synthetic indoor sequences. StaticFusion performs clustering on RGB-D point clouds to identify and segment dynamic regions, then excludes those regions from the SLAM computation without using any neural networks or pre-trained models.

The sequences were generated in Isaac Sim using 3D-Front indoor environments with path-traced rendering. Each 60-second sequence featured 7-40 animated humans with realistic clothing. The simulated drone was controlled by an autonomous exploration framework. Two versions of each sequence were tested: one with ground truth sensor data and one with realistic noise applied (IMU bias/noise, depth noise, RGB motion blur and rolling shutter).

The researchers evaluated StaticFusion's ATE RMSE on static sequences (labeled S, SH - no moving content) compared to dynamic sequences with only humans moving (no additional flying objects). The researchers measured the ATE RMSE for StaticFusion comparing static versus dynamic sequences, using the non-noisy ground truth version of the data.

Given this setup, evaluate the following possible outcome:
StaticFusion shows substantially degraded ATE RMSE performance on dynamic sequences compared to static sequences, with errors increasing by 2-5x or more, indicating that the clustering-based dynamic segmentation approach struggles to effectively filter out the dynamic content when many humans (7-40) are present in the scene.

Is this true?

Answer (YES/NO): NO